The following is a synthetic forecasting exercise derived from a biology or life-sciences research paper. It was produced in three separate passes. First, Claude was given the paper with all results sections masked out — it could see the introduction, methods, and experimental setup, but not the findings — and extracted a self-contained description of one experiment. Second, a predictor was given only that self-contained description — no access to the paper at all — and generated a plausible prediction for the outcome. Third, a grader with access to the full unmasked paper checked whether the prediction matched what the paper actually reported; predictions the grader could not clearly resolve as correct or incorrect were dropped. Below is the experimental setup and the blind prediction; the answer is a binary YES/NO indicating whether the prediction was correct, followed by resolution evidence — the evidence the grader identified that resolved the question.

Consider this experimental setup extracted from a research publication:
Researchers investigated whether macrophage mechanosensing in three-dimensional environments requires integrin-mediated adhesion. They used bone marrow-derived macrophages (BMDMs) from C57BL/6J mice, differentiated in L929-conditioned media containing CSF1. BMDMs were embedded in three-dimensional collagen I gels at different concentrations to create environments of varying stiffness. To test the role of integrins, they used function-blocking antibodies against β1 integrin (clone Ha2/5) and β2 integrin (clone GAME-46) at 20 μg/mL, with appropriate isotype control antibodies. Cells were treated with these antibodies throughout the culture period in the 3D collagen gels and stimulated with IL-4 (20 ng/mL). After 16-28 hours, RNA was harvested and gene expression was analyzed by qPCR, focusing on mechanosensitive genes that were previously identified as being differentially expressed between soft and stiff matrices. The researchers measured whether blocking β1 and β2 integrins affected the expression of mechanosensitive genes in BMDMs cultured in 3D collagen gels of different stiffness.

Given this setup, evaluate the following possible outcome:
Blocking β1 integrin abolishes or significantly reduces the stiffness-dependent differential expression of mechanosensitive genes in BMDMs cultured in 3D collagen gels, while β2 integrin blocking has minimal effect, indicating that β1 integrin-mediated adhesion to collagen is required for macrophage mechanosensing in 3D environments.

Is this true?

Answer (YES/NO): NO